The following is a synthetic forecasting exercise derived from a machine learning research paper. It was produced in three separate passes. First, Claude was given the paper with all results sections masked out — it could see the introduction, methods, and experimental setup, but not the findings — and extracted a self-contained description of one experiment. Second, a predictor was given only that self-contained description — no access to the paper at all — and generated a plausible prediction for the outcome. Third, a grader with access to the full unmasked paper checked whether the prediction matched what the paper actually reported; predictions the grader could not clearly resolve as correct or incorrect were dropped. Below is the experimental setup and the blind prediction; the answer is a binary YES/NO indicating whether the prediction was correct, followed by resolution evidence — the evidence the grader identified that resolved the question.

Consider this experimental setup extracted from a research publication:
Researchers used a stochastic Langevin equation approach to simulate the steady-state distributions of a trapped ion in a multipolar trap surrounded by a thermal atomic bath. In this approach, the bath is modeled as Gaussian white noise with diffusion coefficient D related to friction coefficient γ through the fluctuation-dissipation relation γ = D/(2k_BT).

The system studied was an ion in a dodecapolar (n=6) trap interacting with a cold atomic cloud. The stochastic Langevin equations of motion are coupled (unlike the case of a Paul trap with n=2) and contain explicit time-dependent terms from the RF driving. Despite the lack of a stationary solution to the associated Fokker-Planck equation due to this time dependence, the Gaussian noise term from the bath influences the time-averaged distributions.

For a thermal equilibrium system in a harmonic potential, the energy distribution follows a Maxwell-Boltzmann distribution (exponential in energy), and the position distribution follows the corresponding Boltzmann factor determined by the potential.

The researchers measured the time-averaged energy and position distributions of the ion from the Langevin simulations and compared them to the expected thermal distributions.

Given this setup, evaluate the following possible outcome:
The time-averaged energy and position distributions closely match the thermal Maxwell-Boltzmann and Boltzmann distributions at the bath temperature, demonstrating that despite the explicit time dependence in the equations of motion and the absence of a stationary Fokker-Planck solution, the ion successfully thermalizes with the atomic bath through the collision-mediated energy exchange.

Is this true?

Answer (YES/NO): YES